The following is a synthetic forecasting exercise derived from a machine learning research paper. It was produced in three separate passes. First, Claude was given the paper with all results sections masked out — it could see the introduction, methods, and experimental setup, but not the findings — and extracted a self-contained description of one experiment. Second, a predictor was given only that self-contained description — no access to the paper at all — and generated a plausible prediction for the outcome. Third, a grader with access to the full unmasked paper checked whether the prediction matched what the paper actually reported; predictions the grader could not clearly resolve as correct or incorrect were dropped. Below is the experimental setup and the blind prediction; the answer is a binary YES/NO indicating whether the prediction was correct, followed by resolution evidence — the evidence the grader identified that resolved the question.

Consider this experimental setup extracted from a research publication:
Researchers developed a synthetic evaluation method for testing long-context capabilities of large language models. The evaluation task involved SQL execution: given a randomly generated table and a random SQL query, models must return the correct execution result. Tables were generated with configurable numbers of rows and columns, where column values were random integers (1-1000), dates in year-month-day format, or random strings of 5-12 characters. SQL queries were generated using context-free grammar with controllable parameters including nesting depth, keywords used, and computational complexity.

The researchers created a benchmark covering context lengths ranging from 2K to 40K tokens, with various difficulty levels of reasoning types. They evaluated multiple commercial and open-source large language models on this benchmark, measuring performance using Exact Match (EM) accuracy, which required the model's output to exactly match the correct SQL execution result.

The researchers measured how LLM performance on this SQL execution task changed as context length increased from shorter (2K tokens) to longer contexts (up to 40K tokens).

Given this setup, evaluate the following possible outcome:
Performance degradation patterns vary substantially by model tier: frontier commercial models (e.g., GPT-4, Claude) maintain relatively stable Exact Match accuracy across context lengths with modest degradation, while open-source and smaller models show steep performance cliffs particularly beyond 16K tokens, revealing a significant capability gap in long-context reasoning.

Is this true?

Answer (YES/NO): NO